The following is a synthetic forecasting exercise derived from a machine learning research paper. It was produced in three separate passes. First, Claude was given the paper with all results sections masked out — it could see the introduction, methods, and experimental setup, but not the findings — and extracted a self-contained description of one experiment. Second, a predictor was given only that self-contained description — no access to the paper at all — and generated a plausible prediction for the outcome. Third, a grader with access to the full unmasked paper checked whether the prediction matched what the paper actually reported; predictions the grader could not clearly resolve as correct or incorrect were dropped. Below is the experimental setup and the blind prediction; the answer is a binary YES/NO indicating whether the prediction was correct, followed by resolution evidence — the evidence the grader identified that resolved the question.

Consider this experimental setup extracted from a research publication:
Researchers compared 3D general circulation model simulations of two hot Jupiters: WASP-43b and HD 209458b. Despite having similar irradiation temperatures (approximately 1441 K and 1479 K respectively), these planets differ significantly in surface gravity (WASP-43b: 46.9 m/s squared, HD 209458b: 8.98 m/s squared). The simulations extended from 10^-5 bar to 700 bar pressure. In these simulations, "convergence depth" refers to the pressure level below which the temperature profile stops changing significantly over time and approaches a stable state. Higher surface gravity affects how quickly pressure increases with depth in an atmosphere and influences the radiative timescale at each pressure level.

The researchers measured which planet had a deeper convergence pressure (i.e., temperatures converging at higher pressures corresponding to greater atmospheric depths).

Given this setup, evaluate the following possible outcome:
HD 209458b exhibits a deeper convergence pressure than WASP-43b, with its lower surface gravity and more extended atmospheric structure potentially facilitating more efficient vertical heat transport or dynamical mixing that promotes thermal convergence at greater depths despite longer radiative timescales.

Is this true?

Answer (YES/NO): NO